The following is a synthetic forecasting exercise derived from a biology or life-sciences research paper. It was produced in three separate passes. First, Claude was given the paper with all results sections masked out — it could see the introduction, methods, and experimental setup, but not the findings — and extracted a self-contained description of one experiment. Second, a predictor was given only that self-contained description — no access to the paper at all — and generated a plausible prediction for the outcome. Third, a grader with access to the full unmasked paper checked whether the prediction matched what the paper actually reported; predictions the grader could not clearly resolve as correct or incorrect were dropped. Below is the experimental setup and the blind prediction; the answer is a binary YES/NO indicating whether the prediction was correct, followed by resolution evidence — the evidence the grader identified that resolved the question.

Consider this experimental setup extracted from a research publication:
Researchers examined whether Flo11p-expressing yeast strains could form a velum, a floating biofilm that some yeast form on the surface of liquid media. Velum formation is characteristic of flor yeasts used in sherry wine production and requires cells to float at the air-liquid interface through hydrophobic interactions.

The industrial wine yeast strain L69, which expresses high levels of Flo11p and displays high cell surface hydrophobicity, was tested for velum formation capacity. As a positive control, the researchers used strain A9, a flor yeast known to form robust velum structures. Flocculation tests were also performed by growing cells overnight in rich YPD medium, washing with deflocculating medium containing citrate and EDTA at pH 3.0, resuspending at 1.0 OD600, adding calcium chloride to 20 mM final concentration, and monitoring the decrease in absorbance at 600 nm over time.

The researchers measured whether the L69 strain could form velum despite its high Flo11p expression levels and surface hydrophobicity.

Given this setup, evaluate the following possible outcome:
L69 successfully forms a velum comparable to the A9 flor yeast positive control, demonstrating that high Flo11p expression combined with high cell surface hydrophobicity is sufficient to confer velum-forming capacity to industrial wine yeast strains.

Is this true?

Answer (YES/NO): NO